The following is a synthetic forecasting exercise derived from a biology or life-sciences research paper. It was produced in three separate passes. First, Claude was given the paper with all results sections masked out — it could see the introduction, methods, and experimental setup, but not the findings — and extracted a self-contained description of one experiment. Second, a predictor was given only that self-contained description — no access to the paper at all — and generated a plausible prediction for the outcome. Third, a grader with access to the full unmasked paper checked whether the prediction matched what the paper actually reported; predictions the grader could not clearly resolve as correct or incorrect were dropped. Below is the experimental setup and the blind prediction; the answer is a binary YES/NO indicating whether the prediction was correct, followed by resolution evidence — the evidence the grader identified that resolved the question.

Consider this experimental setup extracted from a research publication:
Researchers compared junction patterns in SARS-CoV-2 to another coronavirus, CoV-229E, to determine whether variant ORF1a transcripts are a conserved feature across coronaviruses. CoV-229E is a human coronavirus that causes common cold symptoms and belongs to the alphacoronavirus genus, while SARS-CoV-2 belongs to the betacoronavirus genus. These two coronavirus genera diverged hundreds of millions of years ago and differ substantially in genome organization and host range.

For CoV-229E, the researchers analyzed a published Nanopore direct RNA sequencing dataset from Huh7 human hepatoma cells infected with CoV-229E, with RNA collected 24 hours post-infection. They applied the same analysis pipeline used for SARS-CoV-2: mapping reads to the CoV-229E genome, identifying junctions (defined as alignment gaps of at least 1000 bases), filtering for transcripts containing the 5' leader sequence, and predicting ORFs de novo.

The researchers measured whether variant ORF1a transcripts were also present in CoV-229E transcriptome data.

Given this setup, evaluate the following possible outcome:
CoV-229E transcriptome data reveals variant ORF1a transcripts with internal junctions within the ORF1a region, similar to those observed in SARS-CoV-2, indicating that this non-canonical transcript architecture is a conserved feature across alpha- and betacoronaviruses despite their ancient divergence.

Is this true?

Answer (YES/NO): YES